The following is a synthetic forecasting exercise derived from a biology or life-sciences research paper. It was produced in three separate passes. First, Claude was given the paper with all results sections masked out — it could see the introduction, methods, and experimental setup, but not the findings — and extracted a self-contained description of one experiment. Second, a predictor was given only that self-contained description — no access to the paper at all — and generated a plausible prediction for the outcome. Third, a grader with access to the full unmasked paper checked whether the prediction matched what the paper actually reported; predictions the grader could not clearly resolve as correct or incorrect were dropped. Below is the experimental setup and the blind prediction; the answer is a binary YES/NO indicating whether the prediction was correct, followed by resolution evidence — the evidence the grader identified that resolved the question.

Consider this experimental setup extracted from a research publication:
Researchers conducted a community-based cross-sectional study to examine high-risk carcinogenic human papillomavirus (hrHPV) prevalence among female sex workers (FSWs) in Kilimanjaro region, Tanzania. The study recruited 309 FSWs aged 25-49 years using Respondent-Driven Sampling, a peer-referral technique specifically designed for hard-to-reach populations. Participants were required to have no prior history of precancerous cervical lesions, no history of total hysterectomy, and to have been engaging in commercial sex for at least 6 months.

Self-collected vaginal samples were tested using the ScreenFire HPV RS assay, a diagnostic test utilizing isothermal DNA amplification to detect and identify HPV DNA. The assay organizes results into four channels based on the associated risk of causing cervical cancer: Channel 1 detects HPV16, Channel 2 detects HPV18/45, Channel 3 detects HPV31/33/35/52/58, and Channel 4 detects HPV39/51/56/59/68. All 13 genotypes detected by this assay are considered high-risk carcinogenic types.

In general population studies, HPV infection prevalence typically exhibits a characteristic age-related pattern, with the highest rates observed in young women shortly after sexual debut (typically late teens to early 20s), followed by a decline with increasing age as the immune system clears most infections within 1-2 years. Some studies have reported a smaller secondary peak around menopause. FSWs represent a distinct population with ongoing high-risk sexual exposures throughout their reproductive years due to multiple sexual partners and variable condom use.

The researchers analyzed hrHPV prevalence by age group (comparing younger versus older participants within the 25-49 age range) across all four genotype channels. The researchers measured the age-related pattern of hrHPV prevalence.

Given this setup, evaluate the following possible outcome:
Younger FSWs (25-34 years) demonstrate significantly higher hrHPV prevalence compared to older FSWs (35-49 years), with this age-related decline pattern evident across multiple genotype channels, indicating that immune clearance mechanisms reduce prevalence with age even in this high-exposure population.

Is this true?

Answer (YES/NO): NO